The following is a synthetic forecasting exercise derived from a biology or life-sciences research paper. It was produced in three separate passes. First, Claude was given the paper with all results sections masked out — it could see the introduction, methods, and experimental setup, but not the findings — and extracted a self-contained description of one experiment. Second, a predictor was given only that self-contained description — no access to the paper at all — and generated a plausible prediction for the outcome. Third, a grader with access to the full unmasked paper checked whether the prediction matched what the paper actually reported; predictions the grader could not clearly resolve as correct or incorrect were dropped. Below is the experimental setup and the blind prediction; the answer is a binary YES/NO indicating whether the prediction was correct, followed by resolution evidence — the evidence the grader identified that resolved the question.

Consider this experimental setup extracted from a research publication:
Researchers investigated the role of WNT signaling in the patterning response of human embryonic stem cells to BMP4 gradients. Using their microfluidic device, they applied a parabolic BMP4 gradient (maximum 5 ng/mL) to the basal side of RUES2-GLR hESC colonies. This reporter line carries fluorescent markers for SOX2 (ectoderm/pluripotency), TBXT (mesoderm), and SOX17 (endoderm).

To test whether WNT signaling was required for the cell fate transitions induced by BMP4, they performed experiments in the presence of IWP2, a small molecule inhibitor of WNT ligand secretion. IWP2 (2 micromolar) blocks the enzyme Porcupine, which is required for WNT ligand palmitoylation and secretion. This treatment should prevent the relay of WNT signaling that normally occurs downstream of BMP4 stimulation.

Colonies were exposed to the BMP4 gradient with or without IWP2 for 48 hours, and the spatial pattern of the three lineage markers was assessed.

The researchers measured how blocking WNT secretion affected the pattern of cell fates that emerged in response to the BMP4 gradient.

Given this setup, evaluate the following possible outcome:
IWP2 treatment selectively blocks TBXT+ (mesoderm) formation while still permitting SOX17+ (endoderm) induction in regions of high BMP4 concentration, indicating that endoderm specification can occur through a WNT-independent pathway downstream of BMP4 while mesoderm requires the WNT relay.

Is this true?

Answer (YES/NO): NO